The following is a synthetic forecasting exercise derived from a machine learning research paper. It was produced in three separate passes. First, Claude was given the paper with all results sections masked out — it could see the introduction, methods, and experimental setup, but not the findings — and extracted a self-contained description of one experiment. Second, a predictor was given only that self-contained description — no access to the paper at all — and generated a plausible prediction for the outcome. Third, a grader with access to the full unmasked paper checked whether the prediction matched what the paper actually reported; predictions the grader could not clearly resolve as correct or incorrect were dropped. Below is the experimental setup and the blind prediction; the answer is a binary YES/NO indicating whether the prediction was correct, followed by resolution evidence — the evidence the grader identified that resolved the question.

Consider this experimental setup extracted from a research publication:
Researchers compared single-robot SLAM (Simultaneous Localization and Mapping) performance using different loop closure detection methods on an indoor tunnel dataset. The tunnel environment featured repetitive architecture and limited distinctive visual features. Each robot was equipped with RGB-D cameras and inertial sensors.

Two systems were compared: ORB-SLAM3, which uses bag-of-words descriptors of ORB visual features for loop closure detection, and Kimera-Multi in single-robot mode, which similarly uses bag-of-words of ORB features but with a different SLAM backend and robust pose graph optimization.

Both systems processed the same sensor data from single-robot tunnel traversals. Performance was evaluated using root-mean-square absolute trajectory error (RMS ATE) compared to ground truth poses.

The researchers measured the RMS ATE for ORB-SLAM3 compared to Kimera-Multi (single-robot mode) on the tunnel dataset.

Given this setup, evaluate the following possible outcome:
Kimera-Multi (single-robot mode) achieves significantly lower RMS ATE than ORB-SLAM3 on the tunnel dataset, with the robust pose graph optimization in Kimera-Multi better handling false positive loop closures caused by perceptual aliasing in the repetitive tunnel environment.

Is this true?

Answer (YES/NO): NO